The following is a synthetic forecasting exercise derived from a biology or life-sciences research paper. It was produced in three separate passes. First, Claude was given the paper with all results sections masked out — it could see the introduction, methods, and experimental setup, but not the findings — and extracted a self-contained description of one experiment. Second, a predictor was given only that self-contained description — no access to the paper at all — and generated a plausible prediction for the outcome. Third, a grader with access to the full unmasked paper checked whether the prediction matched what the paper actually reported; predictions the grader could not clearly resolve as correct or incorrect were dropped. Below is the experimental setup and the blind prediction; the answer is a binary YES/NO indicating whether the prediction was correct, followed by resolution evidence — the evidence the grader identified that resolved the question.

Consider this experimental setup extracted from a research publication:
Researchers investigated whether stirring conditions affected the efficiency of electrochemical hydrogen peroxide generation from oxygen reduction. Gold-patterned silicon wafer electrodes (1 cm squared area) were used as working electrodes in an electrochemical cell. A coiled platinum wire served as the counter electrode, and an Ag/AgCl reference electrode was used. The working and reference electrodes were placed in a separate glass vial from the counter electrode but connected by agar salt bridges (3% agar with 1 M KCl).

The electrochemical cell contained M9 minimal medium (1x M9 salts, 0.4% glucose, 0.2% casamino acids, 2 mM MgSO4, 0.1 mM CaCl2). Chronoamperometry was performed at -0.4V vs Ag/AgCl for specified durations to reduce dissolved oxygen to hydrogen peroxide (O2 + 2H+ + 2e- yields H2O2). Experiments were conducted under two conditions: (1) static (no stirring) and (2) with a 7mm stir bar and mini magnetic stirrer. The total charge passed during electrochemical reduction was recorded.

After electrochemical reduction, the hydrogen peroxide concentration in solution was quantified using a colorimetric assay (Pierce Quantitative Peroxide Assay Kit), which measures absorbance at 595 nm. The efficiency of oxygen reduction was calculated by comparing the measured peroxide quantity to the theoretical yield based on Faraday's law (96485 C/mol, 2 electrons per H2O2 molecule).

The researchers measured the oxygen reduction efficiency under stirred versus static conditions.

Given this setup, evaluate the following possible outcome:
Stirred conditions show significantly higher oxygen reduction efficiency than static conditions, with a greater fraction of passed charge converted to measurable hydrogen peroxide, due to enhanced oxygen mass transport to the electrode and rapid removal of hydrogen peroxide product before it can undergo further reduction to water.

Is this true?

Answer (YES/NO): NO